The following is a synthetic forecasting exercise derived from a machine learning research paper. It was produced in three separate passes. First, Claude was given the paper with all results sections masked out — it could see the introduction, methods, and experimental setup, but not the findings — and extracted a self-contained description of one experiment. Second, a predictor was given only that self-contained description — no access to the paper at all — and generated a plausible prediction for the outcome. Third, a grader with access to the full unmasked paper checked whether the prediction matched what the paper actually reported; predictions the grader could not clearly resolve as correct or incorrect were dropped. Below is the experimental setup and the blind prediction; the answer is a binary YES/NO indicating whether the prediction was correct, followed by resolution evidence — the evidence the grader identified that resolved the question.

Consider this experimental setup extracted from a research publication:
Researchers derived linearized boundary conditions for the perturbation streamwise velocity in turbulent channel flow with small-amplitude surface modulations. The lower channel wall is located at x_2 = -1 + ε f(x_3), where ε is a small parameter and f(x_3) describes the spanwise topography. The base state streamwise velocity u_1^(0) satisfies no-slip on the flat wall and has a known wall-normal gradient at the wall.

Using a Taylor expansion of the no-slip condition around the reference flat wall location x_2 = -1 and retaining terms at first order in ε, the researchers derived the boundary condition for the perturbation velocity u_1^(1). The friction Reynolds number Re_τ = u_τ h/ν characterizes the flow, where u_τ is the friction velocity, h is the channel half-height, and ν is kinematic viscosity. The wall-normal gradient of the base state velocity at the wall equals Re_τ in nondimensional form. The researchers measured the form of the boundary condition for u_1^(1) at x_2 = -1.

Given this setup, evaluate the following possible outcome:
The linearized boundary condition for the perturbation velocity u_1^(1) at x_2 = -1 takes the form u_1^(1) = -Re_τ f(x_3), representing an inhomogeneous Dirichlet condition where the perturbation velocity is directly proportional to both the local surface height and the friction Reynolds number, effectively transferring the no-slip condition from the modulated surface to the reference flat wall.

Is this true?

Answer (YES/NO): YES